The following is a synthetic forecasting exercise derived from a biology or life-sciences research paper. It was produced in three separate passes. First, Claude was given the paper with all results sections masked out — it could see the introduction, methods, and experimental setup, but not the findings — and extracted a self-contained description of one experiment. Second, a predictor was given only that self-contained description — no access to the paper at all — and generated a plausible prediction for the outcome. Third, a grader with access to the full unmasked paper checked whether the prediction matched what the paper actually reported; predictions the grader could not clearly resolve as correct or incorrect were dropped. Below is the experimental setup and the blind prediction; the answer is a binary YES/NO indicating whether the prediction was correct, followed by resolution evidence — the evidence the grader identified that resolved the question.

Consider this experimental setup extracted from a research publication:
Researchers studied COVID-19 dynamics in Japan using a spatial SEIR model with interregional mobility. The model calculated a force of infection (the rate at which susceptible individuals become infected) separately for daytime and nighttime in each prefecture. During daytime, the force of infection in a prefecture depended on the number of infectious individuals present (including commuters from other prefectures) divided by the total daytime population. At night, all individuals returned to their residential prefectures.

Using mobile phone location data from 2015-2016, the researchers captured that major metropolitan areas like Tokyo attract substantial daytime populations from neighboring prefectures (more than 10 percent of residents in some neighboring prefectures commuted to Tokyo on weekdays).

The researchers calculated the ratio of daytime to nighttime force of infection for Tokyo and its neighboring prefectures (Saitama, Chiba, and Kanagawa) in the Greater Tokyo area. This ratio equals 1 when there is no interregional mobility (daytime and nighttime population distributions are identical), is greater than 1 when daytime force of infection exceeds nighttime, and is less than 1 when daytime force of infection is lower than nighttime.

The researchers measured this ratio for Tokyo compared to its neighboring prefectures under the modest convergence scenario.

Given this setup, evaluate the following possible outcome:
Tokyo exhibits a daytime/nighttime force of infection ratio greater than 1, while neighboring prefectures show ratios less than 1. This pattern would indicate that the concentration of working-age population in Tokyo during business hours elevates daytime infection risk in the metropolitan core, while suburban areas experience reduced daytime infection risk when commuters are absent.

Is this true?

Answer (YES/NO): NO